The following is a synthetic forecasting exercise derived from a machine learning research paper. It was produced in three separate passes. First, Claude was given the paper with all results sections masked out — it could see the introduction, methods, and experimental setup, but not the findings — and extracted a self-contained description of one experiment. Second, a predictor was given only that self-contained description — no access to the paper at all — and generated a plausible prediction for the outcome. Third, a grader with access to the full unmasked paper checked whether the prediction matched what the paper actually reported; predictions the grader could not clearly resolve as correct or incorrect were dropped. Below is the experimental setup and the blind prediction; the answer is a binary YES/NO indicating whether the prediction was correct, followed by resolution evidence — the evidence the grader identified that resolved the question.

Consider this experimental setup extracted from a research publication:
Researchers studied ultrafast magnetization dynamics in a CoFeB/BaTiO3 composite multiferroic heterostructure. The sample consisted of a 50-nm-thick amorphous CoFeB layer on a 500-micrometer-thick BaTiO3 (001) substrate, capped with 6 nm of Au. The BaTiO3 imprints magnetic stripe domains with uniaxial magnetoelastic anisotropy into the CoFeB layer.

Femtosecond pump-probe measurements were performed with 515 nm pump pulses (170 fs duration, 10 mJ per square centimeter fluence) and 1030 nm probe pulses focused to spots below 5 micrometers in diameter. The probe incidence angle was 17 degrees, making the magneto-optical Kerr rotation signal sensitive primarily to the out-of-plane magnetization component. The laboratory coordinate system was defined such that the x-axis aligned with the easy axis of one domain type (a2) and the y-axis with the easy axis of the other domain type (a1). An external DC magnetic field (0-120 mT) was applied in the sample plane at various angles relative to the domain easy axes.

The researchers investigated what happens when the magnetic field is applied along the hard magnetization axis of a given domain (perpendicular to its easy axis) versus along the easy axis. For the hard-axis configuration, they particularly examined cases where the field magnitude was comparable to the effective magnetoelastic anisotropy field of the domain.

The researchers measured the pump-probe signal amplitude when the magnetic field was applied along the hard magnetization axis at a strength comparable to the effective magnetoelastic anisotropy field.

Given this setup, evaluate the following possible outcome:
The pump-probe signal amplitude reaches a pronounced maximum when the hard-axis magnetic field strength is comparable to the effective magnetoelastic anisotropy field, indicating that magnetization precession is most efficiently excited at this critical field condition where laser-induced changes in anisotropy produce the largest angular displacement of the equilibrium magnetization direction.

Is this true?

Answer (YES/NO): NO